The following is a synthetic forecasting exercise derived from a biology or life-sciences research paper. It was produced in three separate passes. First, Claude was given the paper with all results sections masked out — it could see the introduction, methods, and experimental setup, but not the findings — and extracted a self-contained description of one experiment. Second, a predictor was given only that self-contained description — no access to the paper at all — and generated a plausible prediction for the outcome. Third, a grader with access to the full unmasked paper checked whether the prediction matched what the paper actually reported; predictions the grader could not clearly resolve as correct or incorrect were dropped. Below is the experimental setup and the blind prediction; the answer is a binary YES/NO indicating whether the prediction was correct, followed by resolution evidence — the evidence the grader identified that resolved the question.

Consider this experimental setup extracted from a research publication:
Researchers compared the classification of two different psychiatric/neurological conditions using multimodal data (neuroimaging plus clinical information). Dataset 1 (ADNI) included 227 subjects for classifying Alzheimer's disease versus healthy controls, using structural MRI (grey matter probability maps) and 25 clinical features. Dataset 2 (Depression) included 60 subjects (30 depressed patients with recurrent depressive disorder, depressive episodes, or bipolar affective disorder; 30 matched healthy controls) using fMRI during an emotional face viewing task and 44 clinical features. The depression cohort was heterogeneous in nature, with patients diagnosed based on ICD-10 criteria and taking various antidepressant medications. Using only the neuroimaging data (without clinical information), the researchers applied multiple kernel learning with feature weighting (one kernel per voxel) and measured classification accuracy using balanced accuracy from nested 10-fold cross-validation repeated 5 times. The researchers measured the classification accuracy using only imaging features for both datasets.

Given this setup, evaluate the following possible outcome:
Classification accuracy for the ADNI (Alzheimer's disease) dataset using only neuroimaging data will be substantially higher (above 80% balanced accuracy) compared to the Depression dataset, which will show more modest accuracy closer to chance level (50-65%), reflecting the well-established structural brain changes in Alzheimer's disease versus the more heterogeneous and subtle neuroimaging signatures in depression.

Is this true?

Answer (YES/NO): NO